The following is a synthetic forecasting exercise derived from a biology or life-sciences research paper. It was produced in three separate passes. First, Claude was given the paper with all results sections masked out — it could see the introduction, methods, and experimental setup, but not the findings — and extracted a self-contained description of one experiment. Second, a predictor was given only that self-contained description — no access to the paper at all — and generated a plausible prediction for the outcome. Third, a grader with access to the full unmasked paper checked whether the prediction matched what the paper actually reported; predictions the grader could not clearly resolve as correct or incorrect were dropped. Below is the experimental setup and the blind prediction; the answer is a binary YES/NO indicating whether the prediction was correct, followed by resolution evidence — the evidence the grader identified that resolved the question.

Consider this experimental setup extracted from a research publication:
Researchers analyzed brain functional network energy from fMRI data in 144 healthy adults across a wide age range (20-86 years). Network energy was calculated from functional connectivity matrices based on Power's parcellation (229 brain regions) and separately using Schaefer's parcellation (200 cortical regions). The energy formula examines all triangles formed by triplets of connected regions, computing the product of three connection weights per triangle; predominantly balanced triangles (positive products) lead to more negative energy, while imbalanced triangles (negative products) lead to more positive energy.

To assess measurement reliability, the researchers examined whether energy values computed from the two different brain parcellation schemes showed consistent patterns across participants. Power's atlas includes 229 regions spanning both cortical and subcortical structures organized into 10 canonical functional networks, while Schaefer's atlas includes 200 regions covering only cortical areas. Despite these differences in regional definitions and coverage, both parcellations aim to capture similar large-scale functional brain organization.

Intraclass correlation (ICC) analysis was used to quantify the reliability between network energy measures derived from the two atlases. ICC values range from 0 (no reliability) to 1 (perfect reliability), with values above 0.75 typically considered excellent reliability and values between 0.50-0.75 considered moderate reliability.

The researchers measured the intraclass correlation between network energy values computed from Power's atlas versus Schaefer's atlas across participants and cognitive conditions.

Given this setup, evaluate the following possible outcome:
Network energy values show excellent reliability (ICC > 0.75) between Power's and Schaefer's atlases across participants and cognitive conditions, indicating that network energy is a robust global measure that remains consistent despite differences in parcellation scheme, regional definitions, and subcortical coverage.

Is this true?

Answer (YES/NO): YES